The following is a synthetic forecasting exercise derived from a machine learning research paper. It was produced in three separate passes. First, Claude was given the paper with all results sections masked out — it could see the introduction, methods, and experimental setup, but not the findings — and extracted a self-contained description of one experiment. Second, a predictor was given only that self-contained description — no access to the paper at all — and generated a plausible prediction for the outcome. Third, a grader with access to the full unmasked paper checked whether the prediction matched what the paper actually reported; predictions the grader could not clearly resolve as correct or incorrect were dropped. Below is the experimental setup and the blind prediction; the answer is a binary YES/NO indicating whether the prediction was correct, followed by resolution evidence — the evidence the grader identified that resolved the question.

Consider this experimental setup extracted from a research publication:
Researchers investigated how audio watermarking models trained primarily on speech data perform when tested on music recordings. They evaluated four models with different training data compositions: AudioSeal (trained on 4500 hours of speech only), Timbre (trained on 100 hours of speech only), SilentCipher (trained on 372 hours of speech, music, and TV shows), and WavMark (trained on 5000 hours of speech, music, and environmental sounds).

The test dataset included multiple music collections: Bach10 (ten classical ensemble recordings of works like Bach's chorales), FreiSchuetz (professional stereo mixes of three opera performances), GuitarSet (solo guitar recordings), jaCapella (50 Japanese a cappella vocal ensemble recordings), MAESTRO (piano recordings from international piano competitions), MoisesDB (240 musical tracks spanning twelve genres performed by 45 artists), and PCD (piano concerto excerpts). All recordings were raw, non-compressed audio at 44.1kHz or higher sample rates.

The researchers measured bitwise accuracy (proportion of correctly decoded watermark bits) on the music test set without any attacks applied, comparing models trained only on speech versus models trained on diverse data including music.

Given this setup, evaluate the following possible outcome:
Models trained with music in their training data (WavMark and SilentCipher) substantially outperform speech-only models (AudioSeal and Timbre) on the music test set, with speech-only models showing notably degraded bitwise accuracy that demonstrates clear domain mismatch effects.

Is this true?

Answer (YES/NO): NO